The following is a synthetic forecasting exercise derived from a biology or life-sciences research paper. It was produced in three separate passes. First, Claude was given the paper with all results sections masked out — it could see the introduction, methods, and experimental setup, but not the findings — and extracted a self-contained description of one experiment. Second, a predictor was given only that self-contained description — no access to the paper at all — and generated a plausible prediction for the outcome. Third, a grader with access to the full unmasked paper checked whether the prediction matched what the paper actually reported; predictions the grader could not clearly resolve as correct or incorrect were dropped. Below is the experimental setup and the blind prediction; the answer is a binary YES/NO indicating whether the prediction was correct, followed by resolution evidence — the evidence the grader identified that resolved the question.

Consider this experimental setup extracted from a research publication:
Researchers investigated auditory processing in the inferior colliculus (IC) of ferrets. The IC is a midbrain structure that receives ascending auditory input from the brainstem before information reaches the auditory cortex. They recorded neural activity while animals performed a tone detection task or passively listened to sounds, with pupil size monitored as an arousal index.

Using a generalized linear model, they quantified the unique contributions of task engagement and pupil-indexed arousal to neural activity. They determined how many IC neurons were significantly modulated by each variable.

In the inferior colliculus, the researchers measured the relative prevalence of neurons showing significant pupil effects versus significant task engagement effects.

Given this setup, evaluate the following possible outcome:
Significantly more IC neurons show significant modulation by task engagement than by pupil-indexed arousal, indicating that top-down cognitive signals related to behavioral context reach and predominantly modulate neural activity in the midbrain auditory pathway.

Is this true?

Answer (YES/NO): NO